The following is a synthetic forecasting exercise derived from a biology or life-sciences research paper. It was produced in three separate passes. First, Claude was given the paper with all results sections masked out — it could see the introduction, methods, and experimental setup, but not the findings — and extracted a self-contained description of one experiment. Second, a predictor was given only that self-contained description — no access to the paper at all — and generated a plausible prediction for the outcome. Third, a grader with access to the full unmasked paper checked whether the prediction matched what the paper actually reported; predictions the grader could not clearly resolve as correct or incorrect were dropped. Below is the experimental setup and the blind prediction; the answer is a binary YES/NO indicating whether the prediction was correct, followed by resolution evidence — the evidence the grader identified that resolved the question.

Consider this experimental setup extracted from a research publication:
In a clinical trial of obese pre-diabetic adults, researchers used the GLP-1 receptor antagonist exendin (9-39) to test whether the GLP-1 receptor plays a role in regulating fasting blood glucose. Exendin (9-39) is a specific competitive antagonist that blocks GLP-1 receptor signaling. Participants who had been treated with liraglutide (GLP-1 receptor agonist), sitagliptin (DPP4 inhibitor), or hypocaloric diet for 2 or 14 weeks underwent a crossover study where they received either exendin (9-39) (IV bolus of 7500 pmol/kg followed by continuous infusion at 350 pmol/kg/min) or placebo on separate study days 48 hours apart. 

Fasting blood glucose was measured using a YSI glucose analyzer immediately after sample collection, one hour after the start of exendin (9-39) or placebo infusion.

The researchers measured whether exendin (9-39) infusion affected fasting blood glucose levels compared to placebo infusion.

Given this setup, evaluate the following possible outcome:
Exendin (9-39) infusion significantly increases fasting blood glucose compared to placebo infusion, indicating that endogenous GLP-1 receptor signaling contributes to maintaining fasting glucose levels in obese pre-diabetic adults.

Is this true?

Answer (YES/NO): YES